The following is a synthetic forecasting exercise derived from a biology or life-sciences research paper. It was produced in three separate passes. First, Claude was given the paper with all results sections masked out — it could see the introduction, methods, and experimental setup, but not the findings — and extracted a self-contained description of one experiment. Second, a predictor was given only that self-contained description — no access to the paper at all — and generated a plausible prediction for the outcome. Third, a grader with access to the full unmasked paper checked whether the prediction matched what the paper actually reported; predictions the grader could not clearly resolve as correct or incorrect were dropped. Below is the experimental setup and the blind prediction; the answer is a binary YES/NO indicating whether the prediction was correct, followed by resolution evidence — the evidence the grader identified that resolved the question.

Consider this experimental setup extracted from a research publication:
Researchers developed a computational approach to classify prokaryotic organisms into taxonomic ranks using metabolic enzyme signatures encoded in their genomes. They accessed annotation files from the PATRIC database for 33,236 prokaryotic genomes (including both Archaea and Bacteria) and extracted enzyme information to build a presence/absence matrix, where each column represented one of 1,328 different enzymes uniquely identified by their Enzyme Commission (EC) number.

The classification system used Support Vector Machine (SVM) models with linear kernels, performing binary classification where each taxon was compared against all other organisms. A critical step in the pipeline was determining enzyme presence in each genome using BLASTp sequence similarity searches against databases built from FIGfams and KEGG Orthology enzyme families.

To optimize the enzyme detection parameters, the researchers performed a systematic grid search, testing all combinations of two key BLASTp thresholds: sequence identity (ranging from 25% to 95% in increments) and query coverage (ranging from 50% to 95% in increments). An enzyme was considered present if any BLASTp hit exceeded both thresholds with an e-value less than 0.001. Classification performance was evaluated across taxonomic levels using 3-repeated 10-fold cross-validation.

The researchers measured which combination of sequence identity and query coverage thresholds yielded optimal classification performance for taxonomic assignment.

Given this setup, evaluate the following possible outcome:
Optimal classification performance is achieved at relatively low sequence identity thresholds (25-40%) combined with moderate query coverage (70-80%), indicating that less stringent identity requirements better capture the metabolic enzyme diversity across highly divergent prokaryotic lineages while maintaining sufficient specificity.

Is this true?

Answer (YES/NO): NO